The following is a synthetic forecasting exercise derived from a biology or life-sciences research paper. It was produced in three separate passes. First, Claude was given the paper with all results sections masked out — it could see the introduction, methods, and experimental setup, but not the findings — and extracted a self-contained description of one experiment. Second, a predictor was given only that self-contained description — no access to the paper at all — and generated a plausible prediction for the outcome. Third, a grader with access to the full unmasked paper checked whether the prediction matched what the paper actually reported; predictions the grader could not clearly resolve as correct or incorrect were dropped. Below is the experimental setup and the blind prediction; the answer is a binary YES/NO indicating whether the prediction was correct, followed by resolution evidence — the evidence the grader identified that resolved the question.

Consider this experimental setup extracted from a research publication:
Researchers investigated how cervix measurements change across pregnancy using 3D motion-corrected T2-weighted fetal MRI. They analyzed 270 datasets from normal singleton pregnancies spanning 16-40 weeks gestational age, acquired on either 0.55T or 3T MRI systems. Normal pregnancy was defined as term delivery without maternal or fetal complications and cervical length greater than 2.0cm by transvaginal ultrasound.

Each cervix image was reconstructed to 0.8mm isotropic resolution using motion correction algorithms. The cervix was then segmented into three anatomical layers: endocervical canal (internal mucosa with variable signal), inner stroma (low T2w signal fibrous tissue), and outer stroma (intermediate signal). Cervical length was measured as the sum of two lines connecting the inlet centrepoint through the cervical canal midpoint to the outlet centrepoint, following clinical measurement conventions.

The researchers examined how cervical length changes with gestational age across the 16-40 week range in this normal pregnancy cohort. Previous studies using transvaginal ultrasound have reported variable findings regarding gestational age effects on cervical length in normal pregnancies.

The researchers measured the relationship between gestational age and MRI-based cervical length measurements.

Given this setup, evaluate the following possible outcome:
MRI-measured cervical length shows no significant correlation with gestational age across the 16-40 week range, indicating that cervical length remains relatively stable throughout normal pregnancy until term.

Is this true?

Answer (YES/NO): NO